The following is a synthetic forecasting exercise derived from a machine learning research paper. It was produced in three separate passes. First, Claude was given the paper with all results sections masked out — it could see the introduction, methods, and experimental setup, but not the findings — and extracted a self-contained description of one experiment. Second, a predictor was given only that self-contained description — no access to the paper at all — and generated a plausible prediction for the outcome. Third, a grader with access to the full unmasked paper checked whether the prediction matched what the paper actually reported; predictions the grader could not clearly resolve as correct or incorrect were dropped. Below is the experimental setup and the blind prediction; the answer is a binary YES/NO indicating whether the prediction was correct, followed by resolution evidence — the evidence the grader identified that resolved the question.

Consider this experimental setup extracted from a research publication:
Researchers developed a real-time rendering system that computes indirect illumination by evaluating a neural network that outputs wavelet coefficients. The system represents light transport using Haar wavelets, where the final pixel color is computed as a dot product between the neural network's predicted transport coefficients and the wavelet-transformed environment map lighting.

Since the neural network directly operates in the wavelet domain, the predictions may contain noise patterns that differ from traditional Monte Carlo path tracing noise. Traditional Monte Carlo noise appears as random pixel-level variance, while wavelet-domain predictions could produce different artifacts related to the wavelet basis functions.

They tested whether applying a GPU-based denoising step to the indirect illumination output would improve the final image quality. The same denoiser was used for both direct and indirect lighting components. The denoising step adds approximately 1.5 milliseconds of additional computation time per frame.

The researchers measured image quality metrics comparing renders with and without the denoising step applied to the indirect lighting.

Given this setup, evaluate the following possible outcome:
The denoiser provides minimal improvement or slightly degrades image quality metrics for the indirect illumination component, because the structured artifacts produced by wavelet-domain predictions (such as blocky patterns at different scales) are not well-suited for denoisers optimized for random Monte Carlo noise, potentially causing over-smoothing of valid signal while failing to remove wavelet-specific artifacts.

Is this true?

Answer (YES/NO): NO